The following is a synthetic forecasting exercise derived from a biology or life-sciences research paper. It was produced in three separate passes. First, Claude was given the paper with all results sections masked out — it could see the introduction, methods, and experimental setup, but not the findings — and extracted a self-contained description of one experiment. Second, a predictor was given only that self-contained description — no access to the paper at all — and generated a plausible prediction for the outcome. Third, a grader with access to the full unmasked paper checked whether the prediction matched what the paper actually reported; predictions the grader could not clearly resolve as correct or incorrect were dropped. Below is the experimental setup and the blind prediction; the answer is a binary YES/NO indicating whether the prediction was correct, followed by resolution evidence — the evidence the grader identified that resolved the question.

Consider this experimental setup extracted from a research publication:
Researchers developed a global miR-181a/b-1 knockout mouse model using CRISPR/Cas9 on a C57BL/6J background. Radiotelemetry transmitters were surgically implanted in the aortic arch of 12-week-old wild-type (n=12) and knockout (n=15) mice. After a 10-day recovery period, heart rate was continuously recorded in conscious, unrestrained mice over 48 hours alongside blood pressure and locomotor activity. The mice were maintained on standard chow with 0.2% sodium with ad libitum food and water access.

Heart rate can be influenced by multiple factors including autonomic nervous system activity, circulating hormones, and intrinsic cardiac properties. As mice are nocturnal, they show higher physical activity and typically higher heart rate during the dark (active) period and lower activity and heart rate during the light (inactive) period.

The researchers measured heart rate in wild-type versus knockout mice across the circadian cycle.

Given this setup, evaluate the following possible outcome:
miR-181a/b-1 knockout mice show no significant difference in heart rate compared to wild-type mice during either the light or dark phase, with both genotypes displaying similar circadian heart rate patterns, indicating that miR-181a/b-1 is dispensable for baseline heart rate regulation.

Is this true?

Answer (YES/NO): NO